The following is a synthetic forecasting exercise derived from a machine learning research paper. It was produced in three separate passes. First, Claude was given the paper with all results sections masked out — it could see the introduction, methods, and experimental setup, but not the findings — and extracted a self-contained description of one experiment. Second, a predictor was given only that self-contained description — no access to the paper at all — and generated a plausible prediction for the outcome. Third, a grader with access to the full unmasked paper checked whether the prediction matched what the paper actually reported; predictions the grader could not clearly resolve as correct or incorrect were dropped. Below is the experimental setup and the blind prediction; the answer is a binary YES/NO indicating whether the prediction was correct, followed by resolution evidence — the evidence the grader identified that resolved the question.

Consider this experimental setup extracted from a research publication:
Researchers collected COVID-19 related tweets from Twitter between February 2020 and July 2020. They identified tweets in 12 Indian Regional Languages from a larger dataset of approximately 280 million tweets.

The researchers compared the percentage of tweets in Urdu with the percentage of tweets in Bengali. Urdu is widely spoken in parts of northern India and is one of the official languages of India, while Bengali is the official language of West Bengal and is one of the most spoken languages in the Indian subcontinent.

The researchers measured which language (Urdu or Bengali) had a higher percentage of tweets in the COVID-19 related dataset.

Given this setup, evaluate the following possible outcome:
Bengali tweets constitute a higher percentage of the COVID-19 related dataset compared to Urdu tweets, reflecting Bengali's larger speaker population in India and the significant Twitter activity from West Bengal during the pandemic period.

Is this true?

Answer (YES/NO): NO